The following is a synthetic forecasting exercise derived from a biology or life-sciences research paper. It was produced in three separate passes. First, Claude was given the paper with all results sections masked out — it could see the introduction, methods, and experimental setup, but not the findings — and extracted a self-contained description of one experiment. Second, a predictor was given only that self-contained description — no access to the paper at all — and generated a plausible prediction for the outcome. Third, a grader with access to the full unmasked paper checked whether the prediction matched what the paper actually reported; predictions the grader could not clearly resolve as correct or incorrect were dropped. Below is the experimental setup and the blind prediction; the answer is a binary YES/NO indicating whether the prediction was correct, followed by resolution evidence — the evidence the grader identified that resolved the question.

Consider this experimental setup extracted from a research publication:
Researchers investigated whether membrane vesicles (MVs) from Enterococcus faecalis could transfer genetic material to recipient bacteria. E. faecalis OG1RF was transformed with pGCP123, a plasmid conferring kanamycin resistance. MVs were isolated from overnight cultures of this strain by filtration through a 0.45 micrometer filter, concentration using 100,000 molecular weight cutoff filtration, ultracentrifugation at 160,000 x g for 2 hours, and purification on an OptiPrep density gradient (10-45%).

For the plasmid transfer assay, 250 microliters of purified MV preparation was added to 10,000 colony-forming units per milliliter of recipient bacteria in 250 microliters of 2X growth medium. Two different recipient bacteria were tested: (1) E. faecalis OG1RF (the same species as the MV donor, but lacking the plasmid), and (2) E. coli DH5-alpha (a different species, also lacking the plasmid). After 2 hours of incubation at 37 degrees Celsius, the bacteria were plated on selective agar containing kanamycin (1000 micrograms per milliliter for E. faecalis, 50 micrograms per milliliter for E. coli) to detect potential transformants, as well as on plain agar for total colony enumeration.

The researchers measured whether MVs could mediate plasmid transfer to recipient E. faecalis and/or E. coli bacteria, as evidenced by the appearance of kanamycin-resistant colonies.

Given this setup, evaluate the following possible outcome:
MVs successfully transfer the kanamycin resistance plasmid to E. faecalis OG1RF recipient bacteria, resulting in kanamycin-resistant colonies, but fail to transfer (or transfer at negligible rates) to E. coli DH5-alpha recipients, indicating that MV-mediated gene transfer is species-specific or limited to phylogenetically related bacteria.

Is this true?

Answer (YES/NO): NO